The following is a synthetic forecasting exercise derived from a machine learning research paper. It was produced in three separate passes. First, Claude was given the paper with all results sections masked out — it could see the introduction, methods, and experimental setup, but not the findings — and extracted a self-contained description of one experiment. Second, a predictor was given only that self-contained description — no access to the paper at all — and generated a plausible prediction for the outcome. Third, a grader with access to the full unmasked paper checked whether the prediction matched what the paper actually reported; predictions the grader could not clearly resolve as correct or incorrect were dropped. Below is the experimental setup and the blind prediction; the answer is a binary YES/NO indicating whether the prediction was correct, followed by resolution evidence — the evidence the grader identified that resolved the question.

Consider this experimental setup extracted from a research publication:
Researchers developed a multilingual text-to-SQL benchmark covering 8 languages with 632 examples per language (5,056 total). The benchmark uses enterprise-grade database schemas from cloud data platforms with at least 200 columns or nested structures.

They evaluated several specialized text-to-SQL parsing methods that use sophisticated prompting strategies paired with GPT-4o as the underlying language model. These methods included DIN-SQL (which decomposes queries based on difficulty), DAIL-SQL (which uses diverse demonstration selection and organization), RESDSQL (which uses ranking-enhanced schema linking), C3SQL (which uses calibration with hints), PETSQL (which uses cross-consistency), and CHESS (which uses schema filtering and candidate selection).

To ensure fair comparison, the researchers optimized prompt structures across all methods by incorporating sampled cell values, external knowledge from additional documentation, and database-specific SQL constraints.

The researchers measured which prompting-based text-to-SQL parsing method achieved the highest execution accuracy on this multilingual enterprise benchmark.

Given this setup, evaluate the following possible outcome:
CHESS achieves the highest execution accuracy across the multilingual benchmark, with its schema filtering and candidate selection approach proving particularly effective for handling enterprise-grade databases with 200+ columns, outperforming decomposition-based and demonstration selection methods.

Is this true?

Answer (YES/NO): NO